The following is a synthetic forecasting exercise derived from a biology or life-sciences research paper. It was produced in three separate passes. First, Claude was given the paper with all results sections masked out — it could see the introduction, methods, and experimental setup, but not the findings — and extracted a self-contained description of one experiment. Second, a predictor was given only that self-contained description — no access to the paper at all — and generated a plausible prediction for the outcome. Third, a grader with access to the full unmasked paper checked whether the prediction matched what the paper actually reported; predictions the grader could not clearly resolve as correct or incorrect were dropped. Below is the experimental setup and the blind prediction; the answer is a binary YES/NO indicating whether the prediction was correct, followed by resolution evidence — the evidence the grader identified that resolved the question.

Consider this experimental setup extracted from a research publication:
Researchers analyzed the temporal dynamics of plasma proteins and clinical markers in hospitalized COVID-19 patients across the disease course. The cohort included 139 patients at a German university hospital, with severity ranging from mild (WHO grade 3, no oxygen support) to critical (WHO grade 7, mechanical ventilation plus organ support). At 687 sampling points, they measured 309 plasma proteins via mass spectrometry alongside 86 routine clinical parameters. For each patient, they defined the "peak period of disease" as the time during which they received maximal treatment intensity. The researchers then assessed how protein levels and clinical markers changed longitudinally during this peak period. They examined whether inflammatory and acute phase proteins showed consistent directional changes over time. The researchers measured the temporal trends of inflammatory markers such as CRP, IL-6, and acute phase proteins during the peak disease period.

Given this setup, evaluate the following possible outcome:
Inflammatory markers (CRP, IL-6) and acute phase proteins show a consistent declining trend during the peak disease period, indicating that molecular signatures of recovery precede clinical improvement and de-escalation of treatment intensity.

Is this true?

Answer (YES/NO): YES